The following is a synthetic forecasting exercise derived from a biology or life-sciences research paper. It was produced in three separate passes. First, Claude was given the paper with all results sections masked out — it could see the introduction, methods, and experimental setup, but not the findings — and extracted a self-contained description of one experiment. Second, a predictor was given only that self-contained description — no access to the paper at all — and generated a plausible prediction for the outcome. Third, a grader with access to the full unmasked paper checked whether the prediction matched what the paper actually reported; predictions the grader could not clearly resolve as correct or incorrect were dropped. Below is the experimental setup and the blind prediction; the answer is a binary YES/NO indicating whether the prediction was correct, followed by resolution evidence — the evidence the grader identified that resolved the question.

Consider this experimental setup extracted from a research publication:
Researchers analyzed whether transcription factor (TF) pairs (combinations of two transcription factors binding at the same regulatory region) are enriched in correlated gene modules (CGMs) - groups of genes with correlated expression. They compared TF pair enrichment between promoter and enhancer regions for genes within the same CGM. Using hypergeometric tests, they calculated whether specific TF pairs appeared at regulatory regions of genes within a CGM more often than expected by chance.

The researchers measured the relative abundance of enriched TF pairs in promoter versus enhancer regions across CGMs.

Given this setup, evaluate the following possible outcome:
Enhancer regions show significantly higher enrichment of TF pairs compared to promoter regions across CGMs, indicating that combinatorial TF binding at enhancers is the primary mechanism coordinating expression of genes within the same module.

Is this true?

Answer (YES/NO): NO